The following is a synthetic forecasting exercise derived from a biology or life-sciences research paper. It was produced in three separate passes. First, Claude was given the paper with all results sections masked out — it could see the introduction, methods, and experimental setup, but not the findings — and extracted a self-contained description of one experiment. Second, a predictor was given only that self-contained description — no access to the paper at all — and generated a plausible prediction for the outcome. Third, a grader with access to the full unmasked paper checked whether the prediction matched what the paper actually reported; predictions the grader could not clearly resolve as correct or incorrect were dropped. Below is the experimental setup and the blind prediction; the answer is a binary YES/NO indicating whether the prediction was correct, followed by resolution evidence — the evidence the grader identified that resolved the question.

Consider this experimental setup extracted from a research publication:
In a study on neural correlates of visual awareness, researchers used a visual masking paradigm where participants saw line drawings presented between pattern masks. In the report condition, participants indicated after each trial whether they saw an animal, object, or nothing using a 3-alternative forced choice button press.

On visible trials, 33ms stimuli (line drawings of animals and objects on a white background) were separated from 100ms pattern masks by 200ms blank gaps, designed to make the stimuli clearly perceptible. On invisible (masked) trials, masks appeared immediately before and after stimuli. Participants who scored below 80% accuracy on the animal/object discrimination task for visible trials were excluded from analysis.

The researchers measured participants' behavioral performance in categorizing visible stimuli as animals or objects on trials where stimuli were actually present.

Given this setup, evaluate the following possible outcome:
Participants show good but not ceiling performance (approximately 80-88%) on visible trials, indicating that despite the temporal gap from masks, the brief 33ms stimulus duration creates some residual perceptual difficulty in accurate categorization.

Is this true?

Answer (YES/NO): NO